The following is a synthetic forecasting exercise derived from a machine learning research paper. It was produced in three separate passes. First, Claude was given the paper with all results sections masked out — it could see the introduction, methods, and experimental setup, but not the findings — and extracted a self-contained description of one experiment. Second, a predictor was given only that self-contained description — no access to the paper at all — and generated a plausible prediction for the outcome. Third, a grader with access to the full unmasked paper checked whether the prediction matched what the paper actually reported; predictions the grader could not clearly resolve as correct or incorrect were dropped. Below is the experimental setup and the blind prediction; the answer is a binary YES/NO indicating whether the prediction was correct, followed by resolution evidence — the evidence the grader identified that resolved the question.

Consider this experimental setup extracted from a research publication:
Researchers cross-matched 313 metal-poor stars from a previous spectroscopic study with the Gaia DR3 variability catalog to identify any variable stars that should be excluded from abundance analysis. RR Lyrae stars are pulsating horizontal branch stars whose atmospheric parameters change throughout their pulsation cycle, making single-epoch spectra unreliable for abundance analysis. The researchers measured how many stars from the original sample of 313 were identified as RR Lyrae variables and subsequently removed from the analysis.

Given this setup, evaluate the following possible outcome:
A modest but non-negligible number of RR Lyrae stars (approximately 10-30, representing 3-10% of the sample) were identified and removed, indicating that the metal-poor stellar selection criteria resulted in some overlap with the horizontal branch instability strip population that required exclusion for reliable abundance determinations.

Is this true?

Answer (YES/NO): NO